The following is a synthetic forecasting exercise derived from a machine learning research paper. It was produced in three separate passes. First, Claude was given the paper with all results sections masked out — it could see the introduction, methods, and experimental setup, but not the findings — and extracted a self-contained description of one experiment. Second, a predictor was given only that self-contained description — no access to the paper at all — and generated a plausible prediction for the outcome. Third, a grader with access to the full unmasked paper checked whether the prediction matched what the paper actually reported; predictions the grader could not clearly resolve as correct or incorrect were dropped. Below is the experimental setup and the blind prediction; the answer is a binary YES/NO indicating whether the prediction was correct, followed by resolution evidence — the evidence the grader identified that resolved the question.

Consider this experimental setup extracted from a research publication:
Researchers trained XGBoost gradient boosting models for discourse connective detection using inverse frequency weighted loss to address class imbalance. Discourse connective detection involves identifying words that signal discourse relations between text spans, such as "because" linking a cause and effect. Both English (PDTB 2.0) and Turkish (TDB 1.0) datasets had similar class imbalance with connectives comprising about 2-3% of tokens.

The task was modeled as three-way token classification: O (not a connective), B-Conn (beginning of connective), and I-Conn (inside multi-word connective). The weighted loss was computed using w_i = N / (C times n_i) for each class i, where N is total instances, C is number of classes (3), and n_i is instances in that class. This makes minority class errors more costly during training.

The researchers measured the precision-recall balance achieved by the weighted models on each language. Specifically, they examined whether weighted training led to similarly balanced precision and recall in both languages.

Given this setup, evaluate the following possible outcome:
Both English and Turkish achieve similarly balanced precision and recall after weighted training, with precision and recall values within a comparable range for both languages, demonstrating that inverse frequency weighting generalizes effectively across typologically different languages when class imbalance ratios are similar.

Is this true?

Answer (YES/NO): NO